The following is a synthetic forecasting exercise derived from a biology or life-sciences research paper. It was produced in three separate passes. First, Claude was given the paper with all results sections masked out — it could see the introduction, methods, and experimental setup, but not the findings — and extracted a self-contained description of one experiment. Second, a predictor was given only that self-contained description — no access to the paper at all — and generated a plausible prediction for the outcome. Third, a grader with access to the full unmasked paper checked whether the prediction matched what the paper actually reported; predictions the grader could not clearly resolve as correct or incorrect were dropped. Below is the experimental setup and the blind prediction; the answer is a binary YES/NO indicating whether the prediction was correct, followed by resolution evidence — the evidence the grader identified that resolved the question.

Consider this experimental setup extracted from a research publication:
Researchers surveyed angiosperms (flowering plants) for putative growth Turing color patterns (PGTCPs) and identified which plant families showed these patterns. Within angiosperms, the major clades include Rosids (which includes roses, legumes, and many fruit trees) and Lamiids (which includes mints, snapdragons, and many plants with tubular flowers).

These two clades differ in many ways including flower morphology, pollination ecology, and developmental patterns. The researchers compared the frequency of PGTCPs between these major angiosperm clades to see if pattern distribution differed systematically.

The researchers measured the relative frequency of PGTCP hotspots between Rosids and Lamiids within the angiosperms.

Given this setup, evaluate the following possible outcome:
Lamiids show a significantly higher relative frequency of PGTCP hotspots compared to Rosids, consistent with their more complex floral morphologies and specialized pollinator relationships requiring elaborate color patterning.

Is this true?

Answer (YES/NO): YES